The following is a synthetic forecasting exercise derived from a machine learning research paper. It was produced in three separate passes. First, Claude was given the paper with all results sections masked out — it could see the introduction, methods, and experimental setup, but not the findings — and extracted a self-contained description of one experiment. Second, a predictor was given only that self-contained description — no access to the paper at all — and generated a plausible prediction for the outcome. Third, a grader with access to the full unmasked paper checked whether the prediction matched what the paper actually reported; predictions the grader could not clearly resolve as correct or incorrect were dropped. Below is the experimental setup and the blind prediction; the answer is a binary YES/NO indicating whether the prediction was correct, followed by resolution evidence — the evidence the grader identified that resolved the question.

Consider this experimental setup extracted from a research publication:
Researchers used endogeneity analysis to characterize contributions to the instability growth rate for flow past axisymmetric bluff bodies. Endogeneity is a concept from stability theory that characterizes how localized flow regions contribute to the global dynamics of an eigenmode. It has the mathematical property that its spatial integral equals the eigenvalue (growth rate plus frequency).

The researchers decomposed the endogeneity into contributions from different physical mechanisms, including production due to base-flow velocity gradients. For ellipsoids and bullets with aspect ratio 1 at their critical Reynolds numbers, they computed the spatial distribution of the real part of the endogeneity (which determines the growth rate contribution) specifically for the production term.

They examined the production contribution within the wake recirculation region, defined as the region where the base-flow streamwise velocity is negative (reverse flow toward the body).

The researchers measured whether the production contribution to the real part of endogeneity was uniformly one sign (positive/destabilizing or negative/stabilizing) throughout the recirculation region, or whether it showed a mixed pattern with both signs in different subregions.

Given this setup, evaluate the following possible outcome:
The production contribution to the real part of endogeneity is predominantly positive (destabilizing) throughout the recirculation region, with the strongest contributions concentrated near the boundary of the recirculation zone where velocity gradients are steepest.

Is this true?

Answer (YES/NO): NO